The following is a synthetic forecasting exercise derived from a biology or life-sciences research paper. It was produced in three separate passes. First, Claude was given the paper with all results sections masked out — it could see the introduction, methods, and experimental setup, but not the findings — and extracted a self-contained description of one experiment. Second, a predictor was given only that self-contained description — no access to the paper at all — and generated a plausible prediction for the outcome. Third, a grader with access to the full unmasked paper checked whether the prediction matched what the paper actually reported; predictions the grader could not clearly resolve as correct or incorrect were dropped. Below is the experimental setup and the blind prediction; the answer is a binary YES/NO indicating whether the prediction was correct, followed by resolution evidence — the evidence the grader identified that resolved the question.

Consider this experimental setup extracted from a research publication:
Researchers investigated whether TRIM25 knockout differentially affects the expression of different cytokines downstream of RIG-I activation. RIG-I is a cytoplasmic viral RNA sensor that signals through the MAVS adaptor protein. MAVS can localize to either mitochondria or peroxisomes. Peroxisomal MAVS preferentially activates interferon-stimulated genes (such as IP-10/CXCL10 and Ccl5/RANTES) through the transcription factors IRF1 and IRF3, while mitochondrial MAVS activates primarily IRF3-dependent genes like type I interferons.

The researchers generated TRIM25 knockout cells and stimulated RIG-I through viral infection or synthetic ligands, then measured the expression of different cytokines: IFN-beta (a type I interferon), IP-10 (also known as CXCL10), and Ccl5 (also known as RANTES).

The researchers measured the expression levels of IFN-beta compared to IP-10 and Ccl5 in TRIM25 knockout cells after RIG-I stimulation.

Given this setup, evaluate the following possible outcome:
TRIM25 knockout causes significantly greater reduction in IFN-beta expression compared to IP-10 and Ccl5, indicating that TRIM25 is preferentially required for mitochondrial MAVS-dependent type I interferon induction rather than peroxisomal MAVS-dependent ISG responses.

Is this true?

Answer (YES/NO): NO